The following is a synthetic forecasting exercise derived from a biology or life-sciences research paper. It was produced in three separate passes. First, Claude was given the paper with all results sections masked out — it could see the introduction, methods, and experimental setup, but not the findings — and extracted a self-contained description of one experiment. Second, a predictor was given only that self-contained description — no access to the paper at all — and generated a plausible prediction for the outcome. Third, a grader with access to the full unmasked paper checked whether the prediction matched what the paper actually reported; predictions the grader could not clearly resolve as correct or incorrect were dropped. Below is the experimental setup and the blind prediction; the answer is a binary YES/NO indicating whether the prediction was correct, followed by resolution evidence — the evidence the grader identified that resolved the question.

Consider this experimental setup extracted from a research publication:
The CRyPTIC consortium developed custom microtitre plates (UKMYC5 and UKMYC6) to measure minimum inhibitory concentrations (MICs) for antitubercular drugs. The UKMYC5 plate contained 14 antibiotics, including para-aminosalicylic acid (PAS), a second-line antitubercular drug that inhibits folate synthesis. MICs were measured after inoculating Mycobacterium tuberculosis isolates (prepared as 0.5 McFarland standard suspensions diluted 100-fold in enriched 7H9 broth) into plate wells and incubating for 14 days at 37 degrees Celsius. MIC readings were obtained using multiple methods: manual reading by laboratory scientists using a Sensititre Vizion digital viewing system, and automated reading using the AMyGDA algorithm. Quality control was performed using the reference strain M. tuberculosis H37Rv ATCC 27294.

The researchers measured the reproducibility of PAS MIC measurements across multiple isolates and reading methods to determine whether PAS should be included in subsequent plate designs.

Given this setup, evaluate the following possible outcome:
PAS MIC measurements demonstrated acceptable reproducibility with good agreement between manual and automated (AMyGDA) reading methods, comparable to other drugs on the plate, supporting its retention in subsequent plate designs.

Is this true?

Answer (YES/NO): NO